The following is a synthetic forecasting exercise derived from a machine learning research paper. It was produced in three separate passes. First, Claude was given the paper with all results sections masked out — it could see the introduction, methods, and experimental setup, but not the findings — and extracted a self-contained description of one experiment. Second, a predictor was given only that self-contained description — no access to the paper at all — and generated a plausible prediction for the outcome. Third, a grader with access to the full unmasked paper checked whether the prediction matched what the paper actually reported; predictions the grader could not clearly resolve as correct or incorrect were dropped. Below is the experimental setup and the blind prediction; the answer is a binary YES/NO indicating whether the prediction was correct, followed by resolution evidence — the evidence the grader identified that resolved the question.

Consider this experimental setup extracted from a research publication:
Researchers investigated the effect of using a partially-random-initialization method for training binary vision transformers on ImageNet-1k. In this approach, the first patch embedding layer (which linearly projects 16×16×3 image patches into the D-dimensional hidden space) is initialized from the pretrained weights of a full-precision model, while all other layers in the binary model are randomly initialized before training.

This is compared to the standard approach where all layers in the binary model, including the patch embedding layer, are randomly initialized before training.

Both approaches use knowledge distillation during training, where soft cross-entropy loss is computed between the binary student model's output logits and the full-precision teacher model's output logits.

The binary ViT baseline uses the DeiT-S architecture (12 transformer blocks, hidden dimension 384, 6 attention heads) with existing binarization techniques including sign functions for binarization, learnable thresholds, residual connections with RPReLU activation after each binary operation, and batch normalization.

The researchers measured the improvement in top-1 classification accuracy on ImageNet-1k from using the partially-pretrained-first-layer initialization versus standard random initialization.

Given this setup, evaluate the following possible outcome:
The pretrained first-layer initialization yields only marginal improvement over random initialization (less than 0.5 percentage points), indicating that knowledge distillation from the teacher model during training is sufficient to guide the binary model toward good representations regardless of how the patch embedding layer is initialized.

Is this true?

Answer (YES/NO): NO